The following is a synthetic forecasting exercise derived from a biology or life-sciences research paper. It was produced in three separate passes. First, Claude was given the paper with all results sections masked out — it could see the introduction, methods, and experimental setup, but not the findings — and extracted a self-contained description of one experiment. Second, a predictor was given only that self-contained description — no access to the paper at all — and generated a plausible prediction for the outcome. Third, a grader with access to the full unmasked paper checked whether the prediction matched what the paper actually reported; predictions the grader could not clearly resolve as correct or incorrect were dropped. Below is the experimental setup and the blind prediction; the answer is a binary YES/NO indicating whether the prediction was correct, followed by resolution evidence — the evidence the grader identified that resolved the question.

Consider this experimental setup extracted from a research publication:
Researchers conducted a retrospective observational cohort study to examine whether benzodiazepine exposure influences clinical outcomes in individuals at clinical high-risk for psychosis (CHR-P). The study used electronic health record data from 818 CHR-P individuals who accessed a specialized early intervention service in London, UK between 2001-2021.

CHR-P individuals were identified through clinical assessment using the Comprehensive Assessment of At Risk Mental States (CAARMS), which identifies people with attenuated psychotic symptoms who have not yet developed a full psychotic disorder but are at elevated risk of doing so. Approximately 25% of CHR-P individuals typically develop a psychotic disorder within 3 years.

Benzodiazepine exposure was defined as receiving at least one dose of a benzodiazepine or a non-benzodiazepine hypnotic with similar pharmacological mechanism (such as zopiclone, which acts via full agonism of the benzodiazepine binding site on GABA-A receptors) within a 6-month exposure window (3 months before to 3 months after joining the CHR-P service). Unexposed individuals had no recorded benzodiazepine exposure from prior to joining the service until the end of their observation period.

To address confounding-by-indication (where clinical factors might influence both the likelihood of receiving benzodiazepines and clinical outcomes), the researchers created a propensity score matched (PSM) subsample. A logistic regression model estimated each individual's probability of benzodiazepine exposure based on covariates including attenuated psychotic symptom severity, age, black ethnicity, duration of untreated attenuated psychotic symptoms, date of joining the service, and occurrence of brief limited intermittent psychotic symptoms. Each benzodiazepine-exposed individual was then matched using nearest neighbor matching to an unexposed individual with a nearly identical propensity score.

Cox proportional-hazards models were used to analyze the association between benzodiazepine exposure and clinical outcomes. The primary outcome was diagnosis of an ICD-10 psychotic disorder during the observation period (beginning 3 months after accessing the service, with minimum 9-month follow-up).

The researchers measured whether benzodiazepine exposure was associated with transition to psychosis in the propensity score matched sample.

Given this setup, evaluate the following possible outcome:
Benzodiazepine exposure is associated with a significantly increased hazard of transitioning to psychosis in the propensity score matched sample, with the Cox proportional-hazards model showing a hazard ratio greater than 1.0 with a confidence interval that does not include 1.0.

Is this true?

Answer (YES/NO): NO